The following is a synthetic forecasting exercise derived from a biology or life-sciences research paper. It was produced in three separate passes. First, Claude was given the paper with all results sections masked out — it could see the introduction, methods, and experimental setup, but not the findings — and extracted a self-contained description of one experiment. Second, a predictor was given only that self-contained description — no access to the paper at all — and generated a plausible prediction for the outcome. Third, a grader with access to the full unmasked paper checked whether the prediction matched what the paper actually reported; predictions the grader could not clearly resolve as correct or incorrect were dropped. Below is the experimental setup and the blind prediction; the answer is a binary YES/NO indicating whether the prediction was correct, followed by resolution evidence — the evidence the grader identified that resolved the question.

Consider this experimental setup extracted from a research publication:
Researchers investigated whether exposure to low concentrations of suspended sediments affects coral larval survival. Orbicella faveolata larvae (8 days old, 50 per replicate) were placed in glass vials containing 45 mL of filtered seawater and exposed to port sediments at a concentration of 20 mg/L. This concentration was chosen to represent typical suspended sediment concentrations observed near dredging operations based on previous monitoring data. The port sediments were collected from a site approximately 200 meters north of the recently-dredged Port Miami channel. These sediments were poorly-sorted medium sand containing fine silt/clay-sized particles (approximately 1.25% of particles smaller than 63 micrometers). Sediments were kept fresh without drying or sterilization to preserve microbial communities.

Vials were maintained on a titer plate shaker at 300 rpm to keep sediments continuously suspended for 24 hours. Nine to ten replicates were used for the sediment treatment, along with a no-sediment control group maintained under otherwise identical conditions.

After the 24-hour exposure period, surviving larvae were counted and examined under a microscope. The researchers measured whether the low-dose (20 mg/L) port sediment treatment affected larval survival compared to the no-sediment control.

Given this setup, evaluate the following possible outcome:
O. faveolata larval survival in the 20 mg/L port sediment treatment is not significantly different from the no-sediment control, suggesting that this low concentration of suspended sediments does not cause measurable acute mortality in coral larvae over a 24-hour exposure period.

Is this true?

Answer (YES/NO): NO